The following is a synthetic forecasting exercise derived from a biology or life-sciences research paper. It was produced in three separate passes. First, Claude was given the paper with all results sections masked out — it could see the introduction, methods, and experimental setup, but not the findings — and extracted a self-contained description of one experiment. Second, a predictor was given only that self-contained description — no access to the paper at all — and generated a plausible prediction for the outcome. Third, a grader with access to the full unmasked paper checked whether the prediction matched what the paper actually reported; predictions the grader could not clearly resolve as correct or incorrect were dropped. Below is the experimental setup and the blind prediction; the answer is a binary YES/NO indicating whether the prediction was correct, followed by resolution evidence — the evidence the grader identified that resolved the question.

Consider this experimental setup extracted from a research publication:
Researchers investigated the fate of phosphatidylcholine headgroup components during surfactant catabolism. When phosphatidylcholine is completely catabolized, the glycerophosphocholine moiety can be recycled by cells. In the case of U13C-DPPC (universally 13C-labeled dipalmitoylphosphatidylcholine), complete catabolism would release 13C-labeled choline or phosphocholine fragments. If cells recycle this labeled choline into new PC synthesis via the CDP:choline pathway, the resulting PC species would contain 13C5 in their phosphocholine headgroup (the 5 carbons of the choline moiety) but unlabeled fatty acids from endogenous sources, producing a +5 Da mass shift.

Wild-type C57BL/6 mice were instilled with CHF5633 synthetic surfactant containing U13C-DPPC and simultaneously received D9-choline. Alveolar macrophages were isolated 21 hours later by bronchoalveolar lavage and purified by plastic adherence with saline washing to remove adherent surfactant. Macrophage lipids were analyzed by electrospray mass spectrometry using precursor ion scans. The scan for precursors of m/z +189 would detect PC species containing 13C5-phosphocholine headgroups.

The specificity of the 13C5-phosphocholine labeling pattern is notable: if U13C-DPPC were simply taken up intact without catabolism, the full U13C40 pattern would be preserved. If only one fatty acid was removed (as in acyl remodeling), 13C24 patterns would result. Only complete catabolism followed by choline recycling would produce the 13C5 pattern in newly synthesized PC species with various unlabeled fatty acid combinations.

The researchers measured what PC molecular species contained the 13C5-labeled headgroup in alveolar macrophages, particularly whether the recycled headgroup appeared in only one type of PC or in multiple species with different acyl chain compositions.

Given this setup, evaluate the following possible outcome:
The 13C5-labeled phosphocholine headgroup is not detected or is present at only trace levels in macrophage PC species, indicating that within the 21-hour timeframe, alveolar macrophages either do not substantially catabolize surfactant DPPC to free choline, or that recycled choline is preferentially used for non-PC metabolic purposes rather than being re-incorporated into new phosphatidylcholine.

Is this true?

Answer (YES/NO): YES